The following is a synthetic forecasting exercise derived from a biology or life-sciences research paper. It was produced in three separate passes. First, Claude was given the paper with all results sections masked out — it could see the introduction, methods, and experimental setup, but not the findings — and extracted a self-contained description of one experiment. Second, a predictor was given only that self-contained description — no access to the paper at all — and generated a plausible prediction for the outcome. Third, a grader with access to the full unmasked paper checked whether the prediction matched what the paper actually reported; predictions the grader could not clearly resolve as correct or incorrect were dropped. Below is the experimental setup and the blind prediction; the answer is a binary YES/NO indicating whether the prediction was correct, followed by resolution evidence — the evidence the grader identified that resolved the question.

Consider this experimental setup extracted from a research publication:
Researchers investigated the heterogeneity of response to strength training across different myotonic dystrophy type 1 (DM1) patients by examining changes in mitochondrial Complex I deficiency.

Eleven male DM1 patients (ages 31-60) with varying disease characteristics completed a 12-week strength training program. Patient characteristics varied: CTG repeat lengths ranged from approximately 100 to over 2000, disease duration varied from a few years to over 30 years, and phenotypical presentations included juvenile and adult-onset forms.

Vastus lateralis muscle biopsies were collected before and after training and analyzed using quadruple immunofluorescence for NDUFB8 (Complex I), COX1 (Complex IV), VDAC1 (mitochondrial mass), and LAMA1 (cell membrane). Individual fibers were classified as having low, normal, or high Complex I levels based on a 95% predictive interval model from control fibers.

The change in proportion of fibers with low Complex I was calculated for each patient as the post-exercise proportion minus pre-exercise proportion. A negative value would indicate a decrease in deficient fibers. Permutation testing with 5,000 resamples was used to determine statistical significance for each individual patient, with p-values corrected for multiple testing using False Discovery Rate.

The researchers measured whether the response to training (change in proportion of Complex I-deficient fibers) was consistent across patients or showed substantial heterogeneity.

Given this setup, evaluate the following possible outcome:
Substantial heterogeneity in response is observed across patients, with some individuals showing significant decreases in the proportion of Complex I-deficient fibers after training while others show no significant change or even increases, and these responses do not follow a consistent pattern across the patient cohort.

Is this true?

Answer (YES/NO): NO